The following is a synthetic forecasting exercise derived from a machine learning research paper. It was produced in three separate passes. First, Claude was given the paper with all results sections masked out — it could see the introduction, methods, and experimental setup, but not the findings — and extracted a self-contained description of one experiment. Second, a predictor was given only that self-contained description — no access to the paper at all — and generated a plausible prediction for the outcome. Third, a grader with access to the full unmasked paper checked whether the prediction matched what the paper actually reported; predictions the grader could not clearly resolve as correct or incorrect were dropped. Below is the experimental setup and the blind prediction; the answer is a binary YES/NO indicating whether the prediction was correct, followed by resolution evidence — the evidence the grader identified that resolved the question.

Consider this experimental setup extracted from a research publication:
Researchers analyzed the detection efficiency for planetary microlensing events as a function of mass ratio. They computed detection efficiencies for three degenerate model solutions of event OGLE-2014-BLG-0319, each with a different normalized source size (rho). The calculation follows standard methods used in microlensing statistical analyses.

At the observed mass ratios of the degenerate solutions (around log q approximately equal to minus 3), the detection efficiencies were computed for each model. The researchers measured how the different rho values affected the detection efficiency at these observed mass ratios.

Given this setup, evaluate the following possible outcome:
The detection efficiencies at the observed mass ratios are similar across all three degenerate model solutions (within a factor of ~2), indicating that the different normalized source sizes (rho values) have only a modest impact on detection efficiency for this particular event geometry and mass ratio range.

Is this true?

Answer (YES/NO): YES